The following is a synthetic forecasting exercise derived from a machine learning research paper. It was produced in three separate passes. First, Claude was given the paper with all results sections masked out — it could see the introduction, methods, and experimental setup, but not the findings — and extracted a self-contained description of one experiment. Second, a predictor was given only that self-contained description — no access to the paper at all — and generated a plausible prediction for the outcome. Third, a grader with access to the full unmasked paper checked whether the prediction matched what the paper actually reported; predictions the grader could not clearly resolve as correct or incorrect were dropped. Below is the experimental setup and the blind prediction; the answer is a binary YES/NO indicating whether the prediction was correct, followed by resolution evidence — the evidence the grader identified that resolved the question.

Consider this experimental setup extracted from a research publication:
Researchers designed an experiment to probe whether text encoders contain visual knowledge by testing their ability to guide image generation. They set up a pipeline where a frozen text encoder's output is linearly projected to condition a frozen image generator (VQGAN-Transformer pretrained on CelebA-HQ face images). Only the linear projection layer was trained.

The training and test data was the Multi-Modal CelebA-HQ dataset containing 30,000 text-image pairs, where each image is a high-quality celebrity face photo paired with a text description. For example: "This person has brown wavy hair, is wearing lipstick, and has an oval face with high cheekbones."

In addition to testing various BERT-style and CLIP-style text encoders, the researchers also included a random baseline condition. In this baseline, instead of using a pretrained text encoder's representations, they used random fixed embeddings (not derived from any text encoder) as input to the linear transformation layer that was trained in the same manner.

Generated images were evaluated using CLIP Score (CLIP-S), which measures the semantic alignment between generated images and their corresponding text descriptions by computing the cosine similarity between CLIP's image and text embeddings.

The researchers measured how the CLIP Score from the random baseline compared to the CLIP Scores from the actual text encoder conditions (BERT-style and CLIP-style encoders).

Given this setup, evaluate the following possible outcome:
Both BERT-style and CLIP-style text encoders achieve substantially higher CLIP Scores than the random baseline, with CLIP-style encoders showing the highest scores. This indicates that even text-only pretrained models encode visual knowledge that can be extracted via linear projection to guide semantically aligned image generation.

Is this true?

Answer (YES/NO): YES